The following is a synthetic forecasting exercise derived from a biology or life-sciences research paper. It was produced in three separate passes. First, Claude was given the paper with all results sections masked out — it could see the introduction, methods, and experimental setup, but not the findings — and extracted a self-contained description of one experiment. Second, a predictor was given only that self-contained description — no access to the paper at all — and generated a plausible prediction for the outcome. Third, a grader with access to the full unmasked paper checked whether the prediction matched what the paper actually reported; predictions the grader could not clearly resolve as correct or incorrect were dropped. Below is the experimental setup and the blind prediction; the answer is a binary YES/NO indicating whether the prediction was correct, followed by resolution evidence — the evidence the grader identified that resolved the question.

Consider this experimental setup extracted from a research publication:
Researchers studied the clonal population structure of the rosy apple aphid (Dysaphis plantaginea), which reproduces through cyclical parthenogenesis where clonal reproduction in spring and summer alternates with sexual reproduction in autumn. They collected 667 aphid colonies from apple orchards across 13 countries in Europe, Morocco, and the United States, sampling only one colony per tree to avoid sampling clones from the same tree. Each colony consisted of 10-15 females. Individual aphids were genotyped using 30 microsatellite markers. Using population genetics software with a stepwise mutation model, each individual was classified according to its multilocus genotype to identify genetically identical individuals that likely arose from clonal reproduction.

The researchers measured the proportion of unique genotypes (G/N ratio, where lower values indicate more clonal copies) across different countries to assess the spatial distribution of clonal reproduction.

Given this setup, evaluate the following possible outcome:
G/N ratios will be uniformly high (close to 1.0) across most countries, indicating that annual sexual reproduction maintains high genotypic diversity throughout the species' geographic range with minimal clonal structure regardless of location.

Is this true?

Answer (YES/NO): NO